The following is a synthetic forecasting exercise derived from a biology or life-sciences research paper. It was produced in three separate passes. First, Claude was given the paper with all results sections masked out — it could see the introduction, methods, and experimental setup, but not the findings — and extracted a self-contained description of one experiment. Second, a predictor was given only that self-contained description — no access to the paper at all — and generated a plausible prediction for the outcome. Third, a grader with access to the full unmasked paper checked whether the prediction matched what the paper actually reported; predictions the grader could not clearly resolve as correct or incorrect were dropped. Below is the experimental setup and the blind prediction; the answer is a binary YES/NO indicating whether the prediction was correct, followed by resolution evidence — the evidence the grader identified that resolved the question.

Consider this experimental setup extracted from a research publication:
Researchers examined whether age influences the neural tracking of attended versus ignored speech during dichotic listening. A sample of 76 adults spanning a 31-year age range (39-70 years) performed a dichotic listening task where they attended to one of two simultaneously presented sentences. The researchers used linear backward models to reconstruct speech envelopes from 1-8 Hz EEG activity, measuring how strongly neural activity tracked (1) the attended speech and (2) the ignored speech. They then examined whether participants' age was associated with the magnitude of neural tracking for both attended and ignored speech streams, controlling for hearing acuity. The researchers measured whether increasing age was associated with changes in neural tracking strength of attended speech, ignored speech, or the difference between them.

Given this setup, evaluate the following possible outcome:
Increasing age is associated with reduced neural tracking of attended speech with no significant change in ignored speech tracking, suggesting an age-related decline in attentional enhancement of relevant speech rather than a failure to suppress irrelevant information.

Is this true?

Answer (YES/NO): NO